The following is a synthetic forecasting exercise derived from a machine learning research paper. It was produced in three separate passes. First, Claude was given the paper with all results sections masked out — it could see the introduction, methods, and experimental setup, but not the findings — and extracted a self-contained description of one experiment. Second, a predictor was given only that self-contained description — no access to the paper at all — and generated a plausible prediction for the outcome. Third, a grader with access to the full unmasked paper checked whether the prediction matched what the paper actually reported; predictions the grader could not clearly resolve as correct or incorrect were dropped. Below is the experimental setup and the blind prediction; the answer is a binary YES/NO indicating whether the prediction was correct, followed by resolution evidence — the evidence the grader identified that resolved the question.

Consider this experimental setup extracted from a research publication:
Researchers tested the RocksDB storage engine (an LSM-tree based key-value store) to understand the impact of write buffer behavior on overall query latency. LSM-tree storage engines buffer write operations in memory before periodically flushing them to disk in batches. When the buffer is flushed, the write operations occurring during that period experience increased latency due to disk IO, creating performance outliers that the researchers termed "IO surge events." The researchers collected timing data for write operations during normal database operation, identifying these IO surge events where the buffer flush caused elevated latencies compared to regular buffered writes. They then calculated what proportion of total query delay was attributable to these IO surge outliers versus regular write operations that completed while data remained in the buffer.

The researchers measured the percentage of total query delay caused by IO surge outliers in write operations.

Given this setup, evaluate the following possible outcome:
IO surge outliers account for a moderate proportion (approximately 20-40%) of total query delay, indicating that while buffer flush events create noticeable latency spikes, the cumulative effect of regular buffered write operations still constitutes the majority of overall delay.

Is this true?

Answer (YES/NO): NO